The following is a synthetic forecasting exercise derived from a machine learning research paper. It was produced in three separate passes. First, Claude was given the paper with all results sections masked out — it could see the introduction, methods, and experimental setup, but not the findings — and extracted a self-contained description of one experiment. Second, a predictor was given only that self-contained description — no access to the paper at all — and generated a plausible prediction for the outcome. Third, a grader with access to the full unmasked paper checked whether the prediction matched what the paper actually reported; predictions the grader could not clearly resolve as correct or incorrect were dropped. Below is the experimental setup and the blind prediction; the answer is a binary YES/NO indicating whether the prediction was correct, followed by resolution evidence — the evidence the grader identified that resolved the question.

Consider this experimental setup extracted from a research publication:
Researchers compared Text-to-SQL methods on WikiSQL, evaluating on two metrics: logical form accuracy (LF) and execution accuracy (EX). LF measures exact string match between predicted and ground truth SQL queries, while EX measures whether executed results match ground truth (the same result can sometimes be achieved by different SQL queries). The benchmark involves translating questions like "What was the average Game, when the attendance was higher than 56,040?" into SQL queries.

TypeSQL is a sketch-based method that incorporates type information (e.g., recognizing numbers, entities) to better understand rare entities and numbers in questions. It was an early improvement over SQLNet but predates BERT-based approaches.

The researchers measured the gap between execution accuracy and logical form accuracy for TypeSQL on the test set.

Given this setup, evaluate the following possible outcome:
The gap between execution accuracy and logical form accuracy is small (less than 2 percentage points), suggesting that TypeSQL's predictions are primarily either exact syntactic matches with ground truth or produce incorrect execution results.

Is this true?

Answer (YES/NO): NO